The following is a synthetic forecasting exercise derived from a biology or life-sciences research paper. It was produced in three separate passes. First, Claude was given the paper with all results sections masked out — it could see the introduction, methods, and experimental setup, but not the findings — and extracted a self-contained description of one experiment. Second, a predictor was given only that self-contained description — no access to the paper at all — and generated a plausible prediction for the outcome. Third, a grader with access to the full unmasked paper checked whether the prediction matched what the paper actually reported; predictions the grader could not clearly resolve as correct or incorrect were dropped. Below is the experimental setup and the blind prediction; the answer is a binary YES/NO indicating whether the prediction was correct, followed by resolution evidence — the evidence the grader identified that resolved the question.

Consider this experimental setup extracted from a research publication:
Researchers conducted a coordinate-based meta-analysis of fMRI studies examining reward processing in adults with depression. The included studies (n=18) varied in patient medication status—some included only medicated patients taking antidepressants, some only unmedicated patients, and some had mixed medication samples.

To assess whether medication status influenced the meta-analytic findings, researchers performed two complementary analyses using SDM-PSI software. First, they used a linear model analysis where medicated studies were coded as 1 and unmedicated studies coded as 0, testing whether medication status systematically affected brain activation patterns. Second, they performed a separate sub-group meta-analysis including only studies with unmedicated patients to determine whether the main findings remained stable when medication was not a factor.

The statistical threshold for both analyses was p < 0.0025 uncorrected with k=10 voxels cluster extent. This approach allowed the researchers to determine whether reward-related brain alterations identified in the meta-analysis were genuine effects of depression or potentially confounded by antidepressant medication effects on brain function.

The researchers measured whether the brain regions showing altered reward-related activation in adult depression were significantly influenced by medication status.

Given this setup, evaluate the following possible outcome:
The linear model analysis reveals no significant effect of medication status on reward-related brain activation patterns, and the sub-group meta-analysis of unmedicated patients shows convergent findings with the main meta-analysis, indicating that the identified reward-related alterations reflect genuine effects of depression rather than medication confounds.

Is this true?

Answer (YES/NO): YES